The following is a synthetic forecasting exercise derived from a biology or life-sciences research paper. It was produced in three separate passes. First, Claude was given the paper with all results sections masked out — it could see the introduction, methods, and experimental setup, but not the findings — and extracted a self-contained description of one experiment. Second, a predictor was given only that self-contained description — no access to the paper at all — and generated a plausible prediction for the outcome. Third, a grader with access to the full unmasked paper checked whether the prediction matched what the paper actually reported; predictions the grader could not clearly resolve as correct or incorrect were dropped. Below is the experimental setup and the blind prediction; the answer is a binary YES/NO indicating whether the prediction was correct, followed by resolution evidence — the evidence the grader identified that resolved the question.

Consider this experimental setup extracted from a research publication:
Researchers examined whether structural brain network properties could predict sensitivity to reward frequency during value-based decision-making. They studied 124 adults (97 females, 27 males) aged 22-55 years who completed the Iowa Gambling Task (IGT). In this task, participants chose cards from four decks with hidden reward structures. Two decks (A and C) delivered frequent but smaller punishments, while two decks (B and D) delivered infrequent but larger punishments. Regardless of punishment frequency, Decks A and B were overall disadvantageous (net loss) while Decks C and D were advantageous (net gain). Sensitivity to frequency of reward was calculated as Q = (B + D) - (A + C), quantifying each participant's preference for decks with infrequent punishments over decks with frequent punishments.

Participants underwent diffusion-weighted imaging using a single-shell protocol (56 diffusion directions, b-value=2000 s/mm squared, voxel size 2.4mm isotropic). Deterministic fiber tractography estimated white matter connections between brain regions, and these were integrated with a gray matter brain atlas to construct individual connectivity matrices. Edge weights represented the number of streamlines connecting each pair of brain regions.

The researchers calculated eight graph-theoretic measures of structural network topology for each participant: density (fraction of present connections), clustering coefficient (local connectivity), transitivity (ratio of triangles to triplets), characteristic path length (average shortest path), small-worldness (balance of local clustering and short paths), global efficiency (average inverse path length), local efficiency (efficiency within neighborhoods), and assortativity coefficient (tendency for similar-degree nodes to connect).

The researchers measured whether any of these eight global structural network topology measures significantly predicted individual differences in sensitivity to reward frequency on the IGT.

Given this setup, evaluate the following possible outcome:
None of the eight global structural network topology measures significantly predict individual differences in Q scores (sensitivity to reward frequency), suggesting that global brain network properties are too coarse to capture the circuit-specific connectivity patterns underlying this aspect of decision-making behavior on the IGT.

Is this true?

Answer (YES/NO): NO